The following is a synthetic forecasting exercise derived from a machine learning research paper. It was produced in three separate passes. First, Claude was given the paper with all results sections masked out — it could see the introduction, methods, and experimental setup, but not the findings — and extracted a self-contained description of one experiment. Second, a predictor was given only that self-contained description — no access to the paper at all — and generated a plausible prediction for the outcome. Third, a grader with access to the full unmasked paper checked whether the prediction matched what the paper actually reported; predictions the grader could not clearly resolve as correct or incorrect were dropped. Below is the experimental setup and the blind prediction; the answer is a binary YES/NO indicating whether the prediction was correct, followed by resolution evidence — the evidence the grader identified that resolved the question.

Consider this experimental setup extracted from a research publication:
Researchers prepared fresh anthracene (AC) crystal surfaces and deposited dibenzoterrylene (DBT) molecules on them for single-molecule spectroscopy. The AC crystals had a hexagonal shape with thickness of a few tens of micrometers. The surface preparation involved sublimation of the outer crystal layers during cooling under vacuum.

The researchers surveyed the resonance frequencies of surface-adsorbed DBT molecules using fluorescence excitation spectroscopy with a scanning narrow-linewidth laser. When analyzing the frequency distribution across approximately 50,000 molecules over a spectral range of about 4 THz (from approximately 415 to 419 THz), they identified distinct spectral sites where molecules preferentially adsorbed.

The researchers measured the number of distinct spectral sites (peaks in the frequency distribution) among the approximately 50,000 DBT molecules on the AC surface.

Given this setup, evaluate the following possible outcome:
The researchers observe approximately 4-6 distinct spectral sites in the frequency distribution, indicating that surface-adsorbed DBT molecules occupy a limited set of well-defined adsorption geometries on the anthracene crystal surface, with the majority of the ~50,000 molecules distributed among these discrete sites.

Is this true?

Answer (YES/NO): YES